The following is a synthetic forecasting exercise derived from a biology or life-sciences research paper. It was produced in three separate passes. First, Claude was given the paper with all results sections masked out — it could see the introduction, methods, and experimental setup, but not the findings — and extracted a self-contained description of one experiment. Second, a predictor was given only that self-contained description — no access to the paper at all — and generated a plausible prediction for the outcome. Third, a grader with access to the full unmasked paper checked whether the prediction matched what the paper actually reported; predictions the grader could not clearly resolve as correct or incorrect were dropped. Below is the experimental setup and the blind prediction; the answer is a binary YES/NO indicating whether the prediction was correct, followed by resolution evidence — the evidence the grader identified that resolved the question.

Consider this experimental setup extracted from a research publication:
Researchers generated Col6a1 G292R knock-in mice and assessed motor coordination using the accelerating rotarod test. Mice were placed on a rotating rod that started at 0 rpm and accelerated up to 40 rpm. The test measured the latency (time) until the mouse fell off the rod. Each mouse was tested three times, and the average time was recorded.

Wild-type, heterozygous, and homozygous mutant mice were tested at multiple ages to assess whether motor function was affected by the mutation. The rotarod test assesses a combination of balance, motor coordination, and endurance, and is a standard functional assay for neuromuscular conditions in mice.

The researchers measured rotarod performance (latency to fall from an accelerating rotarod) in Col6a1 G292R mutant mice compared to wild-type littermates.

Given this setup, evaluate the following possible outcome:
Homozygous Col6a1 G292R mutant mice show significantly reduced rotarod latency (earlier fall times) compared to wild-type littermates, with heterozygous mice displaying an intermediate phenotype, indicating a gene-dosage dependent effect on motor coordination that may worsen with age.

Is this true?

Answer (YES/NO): NO